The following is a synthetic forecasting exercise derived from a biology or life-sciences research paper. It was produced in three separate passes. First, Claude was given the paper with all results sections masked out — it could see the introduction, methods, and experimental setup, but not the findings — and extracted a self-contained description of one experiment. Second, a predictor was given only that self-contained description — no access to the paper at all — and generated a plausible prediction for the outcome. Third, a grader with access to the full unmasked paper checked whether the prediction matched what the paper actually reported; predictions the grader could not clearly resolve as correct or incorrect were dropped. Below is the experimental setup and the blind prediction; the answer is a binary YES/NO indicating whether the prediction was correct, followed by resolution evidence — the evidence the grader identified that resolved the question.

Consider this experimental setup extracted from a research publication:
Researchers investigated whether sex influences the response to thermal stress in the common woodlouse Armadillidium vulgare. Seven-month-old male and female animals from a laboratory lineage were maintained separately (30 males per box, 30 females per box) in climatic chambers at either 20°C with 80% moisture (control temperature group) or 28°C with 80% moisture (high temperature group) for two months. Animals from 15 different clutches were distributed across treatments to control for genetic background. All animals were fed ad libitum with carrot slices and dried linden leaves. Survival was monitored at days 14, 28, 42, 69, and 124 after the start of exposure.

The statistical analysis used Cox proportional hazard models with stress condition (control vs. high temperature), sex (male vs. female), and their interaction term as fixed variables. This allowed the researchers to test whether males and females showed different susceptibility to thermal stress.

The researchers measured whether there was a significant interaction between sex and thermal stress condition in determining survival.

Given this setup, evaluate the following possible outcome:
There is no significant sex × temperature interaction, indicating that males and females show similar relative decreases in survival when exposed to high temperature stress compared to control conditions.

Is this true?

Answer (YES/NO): YES